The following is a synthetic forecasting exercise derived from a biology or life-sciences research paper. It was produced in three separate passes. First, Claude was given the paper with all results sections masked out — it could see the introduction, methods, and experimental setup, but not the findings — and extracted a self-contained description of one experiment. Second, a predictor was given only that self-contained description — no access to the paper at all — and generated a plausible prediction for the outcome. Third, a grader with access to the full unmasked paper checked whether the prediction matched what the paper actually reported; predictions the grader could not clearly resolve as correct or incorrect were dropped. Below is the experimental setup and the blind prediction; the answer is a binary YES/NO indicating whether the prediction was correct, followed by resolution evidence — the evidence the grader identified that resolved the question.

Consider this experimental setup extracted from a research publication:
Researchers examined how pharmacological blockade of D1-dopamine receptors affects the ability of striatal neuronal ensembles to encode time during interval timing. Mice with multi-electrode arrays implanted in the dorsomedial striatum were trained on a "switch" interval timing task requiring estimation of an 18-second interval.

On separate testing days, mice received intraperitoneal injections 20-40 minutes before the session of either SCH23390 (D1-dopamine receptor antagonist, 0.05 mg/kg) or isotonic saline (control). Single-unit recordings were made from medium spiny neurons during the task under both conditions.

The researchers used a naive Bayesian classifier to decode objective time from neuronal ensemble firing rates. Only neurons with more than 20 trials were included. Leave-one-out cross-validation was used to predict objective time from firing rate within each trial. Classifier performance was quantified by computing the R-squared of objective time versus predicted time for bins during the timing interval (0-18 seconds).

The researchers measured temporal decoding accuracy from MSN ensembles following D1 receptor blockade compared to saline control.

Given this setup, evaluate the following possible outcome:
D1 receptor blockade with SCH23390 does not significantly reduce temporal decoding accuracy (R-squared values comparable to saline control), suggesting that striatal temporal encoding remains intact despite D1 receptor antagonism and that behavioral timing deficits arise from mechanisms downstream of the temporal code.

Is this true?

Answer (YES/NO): NO